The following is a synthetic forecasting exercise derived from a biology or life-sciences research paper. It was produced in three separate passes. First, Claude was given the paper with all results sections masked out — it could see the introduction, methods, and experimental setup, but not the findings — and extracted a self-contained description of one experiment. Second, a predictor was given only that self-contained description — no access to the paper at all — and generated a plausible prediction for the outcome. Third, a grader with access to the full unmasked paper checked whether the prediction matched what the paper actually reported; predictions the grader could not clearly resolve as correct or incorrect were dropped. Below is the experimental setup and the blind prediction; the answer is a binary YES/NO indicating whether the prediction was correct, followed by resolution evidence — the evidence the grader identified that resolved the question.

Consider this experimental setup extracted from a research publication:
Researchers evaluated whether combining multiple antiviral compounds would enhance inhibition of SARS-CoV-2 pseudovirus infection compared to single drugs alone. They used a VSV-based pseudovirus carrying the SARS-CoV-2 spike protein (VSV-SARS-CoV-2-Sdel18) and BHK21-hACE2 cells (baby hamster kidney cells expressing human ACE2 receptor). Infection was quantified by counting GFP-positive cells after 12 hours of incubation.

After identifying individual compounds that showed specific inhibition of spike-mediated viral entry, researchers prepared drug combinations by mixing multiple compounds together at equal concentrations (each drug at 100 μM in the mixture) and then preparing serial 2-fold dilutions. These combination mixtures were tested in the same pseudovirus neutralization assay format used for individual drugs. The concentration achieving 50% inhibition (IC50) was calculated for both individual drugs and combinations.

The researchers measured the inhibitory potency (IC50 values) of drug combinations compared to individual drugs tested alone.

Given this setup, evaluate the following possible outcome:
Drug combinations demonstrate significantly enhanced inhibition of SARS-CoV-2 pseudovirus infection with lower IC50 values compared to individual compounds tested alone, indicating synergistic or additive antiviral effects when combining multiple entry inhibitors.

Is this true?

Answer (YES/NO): YES